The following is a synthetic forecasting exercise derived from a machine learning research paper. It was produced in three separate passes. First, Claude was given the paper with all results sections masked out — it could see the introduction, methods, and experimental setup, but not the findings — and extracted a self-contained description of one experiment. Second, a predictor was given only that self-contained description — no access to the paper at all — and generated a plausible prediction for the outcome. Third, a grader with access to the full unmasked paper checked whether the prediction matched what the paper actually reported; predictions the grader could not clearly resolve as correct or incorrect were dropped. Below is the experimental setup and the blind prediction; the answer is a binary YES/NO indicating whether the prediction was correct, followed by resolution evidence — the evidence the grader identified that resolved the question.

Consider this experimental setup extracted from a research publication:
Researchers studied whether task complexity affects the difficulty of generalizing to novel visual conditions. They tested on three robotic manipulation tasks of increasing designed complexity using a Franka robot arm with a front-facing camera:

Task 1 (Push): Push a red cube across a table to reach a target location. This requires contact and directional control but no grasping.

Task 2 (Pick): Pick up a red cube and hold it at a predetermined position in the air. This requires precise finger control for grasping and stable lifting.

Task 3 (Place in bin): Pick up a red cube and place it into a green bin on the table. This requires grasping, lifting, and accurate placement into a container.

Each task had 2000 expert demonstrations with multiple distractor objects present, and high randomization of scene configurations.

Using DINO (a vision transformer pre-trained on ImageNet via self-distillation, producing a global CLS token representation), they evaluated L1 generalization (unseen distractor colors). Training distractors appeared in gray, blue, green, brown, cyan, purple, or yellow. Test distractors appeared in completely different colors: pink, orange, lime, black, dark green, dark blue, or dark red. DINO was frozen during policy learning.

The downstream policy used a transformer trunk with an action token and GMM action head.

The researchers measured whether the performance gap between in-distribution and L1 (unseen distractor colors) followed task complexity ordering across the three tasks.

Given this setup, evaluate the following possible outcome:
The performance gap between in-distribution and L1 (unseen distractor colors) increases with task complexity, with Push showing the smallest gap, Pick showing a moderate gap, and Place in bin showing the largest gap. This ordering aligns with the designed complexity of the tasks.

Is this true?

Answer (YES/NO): NO